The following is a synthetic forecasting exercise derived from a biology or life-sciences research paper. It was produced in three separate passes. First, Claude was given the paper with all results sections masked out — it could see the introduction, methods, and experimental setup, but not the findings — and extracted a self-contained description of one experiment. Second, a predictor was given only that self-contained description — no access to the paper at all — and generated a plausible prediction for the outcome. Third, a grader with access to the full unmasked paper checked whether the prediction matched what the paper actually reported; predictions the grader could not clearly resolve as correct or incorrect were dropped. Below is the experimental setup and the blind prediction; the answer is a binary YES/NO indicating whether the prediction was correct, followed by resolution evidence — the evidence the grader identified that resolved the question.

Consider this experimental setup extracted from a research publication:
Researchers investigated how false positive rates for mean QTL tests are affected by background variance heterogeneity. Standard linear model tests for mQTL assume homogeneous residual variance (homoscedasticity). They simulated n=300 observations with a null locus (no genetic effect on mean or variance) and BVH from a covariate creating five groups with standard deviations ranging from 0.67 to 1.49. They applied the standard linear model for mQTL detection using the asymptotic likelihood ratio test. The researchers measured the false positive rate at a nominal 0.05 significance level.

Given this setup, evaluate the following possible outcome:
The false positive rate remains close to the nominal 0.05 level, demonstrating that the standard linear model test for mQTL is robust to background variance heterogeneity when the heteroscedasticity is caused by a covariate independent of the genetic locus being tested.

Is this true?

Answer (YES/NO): YES